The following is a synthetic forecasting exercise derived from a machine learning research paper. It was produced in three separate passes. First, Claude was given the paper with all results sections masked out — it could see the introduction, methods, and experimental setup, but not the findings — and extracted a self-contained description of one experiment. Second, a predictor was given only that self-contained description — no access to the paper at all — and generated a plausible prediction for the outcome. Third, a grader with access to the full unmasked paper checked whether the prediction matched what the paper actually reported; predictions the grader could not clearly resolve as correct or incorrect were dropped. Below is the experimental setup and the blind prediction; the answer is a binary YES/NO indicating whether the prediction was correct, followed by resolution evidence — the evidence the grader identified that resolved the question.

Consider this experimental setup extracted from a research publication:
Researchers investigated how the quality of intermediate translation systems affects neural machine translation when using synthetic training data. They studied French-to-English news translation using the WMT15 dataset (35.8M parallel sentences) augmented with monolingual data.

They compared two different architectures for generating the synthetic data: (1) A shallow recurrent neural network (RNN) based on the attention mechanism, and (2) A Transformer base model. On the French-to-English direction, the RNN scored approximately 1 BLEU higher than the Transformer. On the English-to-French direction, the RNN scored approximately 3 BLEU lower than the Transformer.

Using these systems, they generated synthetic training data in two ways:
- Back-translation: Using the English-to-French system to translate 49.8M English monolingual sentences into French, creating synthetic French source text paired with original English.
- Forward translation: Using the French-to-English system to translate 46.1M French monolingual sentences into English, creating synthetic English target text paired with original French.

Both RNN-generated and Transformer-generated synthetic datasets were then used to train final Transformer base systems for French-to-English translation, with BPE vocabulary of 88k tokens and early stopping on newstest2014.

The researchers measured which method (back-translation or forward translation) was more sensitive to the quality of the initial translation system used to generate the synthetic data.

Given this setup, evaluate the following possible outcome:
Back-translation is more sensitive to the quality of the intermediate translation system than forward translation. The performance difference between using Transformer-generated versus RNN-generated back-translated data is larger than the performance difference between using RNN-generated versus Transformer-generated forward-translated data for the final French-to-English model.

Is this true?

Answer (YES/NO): NO